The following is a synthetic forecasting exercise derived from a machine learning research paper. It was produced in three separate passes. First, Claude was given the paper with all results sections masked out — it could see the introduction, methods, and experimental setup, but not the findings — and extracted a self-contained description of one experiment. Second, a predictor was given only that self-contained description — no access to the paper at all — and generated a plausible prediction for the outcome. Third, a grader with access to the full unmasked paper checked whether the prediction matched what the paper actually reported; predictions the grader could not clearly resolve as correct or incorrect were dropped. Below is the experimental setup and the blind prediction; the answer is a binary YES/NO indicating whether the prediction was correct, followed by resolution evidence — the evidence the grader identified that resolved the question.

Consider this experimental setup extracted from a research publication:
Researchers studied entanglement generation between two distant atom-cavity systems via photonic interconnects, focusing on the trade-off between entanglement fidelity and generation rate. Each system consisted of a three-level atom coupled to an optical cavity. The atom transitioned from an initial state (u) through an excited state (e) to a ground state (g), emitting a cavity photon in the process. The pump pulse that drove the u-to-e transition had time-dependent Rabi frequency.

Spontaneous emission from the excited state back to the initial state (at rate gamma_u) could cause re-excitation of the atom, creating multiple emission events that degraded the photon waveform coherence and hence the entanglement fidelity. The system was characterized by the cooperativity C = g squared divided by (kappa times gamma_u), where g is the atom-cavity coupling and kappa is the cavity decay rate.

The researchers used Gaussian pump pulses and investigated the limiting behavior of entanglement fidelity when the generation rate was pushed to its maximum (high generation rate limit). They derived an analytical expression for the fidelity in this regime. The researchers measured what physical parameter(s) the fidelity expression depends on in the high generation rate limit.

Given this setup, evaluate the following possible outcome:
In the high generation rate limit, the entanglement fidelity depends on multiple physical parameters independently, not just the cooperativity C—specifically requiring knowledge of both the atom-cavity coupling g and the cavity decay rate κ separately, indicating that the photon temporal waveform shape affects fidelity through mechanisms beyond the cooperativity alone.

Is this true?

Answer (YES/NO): NO